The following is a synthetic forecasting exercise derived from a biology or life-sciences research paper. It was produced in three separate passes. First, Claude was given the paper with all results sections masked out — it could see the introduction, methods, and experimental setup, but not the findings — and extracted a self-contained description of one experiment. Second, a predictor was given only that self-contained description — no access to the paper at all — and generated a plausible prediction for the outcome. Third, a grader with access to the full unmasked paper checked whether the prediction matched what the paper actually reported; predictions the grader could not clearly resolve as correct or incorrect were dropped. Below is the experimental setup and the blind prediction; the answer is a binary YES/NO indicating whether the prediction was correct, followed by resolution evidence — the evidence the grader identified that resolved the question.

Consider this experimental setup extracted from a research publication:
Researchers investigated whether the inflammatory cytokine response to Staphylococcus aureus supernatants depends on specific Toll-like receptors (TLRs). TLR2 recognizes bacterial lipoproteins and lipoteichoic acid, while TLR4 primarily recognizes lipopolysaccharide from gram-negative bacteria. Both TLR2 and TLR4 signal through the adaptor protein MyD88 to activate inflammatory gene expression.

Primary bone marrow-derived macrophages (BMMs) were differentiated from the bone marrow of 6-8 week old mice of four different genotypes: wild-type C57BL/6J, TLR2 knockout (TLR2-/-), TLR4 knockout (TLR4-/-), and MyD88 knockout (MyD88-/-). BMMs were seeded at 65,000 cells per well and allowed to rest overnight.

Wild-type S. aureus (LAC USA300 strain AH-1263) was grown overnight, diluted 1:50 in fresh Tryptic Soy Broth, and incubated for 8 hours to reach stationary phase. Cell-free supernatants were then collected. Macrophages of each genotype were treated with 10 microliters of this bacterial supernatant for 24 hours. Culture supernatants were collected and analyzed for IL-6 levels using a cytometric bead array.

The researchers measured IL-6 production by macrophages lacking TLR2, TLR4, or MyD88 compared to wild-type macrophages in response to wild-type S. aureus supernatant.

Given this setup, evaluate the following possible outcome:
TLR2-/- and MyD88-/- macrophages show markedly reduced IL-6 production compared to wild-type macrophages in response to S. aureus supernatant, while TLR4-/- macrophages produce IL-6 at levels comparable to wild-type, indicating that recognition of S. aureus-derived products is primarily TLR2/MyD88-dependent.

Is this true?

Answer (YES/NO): YES